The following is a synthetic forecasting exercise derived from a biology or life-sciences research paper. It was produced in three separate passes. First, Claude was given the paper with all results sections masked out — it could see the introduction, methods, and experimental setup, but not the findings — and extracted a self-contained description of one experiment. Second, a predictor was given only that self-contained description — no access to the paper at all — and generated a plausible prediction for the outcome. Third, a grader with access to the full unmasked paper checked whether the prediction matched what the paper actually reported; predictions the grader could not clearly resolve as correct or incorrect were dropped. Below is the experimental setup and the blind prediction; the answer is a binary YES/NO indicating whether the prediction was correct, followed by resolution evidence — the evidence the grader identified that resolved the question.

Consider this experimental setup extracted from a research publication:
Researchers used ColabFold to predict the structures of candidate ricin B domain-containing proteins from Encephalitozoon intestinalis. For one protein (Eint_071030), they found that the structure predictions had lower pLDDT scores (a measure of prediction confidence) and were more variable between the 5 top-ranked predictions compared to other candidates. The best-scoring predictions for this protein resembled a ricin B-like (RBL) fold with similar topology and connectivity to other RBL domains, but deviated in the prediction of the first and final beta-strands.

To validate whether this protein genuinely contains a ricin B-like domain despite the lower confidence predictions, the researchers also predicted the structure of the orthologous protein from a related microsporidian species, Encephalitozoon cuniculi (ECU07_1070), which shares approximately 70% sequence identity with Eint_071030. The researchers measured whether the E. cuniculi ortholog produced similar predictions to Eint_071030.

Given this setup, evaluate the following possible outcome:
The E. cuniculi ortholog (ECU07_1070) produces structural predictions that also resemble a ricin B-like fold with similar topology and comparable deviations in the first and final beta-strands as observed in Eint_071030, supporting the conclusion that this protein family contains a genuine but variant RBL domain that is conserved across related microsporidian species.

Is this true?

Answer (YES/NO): YES